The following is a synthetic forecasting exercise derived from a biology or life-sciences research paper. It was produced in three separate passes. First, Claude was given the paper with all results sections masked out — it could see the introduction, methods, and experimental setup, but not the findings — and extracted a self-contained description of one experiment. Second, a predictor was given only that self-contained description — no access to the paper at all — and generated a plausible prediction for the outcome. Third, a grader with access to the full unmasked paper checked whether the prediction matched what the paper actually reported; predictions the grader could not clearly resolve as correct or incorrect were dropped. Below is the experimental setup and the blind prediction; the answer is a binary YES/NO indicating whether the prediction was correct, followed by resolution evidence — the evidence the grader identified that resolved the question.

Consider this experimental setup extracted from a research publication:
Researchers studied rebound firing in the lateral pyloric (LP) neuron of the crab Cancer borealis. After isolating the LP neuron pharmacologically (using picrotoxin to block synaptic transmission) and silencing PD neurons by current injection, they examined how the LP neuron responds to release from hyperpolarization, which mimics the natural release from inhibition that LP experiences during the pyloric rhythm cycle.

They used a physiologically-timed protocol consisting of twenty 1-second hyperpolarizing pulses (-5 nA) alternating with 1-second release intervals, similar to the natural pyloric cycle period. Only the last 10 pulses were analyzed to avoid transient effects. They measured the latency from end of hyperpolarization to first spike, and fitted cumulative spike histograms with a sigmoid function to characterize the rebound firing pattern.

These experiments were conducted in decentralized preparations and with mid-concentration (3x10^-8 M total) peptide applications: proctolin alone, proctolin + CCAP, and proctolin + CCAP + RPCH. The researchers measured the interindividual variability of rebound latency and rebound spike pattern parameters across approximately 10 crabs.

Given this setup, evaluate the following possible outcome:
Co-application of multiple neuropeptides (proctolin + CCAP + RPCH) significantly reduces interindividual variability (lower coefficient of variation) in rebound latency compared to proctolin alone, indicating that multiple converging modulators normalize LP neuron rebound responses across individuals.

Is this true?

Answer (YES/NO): NO